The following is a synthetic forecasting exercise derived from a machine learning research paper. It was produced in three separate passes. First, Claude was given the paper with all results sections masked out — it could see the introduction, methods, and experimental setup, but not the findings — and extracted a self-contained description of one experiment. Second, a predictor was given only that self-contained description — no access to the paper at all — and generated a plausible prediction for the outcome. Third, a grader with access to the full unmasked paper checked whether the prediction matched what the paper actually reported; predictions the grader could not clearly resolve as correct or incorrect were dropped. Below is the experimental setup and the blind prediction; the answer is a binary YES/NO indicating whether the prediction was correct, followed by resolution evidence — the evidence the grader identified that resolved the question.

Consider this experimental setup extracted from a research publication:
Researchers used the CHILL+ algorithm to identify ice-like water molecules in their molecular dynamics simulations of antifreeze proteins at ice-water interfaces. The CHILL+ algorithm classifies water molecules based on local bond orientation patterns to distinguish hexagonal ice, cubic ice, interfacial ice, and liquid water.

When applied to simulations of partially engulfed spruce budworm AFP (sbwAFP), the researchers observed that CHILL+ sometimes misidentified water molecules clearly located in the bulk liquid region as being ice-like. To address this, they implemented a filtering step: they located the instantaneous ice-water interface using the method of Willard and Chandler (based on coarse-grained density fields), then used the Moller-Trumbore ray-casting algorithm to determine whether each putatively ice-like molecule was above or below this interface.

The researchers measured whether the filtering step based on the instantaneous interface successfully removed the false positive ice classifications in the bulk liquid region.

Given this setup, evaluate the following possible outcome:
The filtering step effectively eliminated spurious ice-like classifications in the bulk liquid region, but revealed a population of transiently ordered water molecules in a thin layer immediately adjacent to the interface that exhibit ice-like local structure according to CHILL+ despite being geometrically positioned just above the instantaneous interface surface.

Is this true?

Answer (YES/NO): NO